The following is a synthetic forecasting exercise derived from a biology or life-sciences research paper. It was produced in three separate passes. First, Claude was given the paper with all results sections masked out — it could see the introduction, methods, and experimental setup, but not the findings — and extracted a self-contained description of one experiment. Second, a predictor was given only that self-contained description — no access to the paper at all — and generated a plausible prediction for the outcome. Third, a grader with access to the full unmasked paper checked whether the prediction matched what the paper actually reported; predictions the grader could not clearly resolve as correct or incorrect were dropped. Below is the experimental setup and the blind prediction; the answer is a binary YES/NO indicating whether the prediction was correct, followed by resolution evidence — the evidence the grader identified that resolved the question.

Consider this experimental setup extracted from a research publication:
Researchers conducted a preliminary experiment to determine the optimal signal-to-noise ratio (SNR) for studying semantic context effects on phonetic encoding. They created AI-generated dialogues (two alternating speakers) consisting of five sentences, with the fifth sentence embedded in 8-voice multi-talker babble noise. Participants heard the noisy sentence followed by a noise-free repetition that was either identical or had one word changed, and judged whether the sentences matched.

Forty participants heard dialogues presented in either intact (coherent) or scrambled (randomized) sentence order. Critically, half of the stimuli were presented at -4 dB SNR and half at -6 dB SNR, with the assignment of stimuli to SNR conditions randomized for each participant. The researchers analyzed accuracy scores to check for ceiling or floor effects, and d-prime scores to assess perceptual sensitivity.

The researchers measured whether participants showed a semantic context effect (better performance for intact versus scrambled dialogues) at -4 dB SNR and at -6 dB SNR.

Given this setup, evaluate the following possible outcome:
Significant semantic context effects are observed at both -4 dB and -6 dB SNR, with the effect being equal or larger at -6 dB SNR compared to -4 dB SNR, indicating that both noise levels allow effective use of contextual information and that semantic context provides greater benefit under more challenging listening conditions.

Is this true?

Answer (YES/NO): NO